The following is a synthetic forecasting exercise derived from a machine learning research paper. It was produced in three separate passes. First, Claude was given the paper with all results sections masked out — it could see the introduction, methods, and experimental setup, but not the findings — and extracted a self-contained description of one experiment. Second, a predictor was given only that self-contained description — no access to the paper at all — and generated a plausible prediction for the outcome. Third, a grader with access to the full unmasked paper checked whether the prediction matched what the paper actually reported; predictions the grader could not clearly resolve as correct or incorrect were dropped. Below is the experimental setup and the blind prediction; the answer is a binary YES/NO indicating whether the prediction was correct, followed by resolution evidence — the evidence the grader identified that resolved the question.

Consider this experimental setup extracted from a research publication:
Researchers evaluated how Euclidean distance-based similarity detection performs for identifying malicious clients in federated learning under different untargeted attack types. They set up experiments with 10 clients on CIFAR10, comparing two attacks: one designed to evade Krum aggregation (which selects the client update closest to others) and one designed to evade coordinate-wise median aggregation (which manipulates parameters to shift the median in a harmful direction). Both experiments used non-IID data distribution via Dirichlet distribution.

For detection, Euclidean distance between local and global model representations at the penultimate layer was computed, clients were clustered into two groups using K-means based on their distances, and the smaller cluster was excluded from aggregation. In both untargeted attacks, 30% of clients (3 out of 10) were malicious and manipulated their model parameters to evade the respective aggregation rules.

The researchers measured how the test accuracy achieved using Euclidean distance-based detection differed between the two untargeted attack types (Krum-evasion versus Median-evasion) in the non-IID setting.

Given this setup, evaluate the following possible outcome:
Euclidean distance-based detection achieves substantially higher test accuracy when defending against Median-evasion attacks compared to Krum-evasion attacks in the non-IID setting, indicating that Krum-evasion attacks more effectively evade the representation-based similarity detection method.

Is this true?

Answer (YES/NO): NO